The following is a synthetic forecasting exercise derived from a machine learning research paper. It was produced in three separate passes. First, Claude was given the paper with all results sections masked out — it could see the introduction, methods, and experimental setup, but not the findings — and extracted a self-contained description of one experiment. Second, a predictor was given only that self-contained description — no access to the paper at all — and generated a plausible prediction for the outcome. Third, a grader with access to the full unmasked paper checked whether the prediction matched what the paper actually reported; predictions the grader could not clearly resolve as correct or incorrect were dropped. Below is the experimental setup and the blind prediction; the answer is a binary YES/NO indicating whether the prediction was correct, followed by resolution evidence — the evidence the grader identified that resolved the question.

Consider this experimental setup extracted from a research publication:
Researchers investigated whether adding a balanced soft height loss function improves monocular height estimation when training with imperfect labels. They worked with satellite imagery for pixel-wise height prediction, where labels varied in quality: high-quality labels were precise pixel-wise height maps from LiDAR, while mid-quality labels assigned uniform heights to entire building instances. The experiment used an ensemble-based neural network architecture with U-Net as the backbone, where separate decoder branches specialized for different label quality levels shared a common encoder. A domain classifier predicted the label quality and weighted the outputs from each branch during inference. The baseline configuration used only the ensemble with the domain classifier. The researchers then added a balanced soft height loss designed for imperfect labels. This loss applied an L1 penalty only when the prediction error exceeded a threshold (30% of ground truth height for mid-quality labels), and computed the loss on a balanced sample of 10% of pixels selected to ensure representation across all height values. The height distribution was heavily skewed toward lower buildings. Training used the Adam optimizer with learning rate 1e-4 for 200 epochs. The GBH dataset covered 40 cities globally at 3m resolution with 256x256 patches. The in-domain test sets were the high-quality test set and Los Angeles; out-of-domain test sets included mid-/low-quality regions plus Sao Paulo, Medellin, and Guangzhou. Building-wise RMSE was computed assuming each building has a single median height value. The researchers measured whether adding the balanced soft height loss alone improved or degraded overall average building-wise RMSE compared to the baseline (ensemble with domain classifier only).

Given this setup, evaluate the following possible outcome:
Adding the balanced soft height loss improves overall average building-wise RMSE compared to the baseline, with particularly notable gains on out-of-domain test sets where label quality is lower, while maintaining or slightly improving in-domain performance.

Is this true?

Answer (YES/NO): NO